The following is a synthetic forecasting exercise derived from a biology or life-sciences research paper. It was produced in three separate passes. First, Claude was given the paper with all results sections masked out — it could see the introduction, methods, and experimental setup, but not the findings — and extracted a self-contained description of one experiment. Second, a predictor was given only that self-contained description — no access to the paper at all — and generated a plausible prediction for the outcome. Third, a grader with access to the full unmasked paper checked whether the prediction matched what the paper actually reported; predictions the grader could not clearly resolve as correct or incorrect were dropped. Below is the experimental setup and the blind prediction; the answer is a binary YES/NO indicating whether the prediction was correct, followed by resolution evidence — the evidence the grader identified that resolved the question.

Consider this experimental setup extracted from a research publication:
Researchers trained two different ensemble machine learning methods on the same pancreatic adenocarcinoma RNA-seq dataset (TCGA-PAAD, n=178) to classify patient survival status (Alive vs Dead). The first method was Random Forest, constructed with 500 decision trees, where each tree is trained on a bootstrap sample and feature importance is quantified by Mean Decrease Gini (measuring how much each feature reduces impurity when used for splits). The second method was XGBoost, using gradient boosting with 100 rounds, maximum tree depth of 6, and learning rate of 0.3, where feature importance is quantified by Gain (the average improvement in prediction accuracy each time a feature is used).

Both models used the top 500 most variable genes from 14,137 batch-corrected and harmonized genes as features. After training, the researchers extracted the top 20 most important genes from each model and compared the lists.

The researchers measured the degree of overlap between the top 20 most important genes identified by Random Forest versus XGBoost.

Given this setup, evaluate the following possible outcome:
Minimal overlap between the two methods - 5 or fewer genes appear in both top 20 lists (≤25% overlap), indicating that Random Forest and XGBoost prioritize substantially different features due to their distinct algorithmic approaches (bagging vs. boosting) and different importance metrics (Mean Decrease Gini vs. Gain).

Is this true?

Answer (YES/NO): YES